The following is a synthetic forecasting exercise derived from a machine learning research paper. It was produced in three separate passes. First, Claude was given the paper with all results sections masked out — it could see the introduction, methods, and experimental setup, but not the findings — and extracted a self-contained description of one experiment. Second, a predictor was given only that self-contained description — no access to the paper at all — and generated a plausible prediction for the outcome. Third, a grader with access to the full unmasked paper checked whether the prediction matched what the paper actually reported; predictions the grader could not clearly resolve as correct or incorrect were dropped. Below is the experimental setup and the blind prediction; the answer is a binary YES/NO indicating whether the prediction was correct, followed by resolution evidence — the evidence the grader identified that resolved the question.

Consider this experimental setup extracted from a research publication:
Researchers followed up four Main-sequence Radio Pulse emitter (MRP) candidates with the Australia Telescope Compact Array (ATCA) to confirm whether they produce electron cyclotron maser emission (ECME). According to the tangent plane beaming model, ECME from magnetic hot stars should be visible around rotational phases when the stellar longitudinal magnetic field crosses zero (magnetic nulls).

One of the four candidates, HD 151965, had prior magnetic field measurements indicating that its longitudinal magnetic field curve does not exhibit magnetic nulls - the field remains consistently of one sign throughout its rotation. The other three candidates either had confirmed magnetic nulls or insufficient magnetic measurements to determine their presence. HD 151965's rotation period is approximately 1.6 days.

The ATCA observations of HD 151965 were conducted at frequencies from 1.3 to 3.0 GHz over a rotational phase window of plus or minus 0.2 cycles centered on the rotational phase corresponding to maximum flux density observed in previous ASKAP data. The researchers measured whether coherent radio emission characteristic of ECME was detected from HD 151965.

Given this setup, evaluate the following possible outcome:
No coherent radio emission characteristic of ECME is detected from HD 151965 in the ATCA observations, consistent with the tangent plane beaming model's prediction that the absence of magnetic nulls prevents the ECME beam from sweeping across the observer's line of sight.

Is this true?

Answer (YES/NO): NO